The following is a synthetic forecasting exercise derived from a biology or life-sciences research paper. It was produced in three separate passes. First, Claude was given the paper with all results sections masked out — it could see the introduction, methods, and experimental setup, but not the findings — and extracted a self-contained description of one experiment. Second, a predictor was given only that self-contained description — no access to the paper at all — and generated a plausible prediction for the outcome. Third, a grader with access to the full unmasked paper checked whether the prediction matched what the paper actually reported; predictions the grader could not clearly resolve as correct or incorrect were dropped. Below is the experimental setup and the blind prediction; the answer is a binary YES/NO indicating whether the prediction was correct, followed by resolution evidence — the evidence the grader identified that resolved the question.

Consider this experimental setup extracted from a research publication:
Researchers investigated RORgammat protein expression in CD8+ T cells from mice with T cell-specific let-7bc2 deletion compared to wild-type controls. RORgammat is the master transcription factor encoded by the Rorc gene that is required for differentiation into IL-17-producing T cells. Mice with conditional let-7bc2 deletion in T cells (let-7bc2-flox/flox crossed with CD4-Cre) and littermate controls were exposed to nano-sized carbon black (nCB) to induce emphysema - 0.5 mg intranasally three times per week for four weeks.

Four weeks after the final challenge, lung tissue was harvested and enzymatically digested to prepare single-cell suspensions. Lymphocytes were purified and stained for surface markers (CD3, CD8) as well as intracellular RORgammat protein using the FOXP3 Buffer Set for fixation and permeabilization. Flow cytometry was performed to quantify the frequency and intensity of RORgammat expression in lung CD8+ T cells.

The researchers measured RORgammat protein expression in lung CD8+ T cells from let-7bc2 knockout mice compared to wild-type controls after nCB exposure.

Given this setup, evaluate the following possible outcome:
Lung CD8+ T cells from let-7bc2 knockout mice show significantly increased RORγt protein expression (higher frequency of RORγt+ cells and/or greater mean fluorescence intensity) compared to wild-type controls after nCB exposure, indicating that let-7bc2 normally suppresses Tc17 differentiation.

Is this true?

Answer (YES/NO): YES